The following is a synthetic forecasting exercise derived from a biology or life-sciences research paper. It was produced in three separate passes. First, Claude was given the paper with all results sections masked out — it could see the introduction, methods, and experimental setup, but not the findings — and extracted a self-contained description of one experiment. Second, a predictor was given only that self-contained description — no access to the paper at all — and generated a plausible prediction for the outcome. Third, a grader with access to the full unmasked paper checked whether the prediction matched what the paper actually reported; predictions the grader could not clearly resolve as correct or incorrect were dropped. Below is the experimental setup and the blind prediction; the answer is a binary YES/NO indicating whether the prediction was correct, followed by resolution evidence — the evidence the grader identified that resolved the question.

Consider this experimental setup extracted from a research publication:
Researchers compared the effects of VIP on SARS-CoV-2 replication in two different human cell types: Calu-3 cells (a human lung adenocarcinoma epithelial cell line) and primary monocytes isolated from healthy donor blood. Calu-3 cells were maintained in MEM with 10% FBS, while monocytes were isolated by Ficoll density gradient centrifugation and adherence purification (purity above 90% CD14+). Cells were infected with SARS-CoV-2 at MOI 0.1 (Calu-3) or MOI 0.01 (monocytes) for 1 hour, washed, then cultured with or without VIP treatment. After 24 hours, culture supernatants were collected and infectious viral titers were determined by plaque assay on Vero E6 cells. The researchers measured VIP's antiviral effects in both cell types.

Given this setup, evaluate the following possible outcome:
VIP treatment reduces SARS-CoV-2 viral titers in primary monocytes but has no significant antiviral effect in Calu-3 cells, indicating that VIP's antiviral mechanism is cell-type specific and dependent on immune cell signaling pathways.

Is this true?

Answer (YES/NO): NO